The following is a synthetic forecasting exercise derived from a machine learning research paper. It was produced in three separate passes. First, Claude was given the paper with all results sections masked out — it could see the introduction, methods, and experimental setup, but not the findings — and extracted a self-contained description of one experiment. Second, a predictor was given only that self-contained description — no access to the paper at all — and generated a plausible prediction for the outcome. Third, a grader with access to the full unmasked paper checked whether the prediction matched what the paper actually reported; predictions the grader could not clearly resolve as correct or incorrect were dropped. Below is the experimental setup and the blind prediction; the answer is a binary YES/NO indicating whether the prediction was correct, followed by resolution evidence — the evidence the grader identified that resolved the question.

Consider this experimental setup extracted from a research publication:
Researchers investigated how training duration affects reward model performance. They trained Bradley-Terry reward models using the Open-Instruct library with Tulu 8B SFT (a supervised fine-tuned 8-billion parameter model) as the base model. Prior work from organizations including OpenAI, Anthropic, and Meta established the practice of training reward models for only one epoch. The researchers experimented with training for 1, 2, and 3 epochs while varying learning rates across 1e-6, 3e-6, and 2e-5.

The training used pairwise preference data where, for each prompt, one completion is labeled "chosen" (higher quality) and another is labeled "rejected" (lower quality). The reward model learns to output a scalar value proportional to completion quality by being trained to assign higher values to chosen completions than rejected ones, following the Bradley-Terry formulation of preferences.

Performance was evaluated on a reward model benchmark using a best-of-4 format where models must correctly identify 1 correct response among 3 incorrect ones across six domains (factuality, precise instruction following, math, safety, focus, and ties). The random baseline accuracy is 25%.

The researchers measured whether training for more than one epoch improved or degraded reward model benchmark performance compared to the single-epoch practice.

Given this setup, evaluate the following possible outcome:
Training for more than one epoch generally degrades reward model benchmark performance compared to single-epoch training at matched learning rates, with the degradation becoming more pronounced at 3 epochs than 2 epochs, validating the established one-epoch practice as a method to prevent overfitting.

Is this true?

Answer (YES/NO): NO